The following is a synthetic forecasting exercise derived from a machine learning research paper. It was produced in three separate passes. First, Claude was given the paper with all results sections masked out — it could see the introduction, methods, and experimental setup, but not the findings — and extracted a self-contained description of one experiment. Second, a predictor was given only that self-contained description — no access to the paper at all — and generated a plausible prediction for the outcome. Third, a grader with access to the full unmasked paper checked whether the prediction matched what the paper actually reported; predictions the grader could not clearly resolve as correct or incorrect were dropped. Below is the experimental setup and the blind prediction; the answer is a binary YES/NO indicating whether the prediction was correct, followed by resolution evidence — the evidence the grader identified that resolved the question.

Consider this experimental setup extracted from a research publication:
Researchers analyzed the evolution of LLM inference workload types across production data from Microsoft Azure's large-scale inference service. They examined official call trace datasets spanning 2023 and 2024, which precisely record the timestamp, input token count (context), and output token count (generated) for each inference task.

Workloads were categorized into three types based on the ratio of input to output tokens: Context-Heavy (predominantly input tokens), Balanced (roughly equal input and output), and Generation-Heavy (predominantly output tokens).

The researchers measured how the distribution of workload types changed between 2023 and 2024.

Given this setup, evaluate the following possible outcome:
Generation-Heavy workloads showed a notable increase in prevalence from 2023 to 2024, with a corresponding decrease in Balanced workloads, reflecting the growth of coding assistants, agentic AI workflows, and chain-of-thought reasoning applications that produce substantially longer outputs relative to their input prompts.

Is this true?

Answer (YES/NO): NO